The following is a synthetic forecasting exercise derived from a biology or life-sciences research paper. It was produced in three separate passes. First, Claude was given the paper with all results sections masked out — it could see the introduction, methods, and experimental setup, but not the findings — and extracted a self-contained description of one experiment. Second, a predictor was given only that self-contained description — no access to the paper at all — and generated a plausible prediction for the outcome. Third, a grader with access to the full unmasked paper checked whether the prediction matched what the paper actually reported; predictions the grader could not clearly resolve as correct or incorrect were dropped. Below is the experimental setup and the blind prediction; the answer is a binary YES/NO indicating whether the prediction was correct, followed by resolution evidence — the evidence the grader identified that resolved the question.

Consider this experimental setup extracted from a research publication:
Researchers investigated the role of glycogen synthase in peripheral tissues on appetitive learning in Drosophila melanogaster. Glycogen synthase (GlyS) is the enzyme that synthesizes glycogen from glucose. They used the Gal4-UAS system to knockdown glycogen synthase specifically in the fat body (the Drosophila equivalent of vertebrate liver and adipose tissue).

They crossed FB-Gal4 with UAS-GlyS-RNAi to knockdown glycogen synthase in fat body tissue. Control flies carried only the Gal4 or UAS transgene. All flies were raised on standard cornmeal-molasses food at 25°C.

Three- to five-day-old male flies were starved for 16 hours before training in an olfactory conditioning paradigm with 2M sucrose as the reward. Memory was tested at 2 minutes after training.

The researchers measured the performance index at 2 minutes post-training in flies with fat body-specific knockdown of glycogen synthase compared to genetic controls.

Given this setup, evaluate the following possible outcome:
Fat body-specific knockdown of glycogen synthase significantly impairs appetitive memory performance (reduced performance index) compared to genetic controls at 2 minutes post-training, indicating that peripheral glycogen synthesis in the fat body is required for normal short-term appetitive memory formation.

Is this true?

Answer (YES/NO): NO